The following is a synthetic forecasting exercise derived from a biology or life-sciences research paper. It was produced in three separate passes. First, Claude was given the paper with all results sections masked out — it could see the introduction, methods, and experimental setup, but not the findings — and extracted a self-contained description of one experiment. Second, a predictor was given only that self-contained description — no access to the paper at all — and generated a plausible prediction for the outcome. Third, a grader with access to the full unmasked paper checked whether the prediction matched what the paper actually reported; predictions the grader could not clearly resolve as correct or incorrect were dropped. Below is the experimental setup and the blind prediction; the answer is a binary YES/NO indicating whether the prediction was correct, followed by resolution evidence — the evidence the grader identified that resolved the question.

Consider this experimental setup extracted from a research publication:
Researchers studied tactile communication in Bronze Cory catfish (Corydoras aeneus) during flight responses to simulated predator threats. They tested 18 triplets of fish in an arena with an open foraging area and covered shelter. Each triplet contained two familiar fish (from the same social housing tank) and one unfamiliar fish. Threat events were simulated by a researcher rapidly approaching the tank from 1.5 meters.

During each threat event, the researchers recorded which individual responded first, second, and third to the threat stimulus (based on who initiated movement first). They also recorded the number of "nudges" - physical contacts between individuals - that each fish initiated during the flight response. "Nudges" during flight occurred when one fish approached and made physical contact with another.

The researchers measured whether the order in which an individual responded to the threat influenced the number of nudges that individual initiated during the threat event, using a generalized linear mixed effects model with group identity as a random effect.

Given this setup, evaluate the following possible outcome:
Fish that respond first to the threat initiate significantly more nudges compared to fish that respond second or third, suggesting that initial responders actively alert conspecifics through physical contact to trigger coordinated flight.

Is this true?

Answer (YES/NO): YES